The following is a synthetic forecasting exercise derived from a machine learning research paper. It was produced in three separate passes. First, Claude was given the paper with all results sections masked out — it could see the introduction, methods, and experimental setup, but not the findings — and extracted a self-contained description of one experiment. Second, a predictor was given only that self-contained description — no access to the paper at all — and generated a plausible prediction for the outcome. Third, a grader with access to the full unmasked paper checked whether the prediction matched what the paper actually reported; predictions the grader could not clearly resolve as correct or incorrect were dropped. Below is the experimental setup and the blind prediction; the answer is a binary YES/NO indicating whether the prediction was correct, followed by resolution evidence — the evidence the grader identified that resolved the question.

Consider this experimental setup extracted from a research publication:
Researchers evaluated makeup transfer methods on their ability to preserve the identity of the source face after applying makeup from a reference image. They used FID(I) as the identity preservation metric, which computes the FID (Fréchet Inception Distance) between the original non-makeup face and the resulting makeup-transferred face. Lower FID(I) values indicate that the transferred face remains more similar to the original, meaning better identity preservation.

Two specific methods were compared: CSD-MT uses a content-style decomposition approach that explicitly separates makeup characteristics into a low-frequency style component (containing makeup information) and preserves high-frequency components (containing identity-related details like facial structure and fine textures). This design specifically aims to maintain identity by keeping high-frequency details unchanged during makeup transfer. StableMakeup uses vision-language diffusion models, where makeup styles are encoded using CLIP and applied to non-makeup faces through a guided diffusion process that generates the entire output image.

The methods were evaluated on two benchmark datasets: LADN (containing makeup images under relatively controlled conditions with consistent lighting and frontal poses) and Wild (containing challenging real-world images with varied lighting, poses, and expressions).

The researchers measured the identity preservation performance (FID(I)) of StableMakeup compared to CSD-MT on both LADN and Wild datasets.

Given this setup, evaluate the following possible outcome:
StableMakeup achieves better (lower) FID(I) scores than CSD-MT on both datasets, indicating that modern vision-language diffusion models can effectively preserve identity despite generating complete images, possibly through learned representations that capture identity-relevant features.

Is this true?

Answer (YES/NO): NO